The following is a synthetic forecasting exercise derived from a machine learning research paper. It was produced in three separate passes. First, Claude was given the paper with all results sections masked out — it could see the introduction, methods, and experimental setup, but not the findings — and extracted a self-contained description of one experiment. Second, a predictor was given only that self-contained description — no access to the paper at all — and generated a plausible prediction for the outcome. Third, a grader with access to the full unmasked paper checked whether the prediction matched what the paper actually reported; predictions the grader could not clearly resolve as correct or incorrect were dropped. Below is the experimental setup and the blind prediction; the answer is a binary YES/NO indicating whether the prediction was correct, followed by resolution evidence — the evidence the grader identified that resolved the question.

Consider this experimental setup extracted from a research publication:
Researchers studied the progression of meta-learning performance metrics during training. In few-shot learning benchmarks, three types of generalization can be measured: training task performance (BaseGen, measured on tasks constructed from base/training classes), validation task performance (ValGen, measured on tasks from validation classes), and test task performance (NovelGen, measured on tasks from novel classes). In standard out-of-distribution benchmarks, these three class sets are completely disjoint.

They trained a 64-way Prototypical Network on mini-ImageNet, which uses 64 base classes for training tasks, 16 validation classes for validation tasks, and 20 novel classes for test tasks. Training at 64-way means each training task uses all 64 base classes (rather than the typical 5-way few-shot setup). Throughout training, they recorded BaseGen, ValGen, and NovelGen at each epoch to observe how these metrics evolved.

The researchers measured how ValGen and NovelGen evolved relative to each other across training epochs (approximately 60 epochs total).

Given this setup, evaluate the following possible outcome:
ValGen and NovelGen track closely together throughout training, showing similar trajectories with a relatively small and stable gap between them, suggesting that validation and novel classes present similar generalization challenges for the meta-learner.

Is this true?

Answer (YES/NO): NO